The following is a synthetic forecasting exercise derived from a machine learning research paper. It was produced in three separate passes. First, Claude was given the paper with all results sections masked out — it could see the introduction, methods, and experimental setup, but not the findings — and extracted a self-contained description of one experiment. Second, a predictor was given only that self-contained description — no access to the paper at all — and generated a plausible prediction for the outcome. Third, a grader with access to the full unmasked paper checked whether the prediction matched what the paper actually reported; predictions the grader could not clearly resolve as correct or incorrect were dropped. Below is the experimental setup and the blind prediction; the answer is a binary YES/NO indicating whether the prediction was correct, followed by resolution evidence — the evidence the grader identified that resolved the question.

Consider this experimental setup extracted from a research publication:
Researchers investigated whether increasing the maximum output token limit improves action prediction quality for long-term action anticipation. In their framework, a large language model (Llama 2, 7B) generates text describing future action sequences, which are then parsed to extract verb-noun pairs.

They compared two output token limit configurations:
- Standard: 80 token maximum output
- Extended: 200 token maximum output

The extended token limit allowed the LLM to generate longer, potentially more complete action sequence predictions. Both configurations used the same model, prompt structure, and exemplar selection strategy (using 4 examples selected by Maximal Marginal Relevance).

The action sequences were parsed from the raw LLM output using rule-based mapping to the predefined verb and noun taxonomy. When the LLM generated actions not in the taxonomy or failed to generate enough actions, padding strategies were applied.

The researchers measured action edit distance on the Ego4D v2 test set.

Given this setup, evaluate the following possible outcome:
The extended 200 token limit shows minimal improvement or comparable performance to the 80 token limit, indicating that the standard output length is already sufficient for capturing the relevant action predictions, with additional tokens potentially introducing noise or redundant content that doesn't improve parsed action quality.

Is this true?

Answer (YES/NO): NO